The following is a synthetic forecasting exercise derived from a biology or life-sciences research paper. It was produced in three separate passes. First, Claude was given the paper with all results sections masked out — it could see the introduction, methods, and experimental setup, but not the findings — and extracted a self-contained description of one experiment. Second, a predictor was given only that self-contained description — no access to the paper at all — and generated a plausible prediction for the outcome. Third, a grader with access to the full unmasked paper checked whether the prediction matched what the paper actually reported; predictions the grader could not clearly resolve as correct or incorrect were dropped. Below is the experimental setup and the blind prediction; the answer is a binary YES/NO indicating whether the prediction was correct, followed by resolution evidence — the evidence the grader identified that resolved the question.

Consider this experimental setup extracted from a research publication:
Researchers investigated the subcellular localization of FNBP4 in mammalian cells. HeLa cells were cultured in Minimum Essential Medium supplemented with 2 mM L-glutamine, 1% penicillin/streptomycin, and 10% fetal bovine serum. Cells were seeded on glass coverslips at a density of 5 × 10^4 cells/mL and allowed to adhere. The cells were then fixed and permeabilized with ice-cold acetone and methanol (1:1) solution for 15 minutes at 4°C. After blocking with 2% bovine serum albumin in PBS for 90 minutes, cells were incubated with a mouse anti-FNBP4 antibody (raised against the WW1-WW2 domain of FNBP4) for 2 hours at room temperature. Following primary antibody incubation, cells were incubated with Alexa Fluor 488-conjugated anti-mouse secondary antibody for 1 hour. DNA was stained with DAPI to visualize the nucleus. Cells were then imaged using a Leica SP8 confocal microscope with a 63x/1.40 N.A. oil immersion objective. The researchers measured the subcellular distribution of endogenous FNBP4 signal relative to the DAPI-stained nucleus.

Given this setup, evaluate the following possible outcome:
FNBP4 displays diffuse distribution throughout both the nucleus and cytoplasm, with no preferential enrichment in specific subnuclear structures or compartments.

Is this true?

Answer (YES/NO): NO